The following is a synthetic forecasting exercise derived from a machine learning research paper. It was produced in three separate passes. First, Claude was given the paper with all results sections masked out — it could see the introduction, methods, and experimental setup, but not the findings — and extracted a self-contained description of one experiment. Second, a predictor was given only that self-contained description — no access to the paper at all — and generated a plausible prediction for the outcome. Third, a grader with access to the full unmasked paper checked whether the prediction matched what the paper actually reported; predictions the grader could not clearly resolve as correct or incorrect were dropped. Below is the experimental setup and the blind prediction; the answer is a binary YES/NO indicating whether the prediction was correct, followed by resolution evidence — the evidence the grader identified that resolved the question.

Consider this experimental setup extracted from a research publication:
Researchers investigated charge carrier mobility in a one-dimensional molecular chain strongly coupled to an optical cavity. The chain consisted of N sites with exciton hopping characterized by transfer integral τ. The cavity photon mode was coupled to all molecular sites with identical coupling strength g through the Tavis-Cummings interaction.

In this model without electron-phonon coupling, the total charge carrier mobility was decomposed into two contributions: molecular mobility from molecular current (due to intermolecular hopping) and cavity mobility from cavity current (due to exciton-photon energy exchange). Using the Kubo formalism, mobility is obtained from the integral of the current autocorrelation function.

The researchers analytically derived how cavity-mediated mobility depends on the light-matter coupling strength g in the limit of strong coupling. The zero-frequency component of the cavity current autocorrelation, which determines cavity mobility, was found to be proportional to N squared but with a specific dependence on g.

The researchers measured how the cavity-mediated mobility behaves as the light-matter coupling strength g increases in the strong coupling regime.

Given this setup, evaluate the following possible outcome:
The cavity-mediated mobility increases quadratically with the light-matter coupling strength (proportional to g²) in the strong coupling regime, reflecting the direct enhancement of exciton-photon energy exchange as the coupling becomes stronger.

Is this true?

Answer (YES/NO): NO